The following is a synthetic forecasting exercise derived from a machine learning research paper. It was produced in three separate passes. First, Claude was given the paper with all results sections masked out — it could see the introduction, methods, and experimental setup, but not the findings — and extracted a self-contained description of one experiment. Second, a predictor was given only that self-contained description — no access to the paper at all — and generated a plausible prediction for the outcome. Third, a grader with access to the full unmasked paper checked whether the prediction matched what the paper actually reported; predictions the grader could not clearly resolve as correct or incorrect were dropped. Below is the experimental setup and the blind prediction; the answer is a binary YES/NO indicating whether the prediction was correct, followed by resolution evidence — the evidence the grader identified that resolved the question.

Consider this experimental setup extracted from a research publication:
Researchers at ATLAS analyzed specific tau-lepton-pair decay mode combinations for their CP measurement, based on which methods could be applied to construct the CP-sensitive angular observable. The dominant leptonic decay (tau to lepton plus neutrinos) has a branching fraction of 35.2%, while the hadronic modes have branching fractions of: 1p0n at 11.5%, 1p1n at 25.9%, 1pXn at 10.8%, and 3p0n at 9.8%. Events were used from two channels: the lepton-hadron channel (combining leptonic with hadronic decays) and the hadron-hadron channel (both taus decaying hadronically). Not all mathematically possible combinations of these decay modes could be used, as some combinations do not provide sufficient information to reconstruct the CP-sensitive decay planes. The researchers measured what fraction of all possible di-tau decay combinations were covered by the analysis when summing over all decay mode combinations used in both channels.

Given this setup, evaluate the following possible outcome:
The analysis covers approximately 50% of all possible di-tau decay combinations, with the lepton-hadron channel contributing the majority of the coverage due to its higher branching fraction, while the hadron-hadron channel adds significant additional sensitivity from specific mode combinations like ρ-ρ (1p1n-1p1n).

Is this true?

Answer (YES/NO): NO